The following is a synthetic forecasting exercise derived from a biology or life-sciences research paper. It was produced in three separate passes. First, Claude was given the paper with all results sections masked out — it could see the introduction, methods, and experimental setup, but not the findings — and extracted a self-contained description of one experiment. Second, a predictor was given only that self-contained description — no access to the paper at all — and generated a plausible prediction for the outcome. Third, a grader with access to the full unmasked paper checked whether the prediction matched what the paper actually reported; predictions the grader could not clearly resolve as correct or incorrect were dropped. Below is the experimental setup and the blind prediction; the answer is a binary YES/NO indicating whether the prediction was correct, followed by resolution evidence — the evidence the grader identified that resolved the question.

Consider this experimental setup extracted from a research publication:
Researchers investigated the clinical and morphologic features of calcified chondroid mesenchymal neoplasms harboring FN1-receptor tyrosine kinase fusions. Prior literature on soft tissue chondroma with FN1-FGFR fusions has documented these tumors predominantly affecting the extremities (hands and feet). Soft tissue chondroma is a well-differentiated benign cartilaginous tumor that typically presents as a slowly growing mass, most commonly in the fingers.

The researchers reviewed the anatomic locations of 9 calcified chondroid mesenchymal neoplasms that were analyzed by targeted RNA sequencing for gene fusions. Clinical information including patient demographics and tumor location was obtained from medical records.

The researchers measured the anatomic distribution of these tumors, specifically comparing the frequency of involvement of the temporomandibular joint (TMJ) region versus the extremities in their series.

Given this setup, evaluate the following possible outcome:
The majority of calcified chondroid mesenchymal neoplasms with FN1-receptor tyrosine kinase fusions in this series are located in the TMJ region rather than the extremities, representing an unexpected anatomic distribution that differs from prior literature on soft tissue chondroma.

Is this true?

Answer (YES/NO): YES